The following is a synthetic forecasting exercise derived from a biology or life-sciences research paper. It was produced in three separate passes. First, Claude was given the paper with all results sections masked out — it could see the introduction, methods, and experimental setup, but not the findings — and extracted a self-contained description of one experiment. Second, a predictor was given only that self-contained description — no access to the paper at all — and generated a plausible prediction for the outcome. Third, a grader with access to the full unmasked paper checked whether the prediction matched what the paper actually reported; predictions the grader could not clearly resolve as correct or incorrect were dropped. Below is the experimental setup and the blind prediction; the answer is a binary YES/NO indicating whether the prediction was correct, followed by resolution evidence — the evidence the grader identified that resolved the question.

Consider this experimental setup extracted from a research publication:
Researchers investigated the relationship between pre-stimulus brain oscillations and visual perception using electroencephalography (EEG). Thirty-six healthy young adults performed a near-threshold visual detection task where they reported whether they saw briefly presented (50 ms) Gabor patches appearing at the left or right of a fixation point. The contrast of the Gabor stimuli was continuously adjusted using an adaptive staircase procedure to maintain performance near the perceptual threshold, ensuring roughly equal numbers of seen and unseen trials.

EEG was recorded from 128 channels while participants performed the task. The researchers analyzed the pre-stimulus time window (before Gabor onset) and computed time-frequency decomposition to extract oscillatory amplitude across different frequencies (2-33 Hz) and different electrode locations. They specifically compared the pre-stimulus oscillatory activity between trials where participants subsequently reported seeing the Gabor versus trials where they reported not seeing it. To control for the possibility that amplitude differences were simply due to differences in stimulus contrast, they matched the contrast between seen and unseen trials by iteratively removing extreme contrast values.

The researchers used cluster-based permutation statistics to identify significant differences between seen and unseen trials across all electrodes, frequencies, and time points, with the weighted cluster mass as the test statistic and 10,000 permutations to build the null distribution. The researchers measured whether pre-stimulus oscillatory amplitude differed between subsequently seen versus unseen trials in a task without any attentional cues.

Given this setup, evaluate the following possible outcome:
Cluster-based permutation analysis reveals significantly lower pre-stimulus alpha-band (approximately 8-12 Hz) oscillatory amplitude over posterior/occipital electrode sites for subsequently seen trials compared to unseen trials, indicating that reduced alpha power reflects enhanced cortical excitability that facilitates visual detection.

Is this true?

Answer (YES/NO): YES